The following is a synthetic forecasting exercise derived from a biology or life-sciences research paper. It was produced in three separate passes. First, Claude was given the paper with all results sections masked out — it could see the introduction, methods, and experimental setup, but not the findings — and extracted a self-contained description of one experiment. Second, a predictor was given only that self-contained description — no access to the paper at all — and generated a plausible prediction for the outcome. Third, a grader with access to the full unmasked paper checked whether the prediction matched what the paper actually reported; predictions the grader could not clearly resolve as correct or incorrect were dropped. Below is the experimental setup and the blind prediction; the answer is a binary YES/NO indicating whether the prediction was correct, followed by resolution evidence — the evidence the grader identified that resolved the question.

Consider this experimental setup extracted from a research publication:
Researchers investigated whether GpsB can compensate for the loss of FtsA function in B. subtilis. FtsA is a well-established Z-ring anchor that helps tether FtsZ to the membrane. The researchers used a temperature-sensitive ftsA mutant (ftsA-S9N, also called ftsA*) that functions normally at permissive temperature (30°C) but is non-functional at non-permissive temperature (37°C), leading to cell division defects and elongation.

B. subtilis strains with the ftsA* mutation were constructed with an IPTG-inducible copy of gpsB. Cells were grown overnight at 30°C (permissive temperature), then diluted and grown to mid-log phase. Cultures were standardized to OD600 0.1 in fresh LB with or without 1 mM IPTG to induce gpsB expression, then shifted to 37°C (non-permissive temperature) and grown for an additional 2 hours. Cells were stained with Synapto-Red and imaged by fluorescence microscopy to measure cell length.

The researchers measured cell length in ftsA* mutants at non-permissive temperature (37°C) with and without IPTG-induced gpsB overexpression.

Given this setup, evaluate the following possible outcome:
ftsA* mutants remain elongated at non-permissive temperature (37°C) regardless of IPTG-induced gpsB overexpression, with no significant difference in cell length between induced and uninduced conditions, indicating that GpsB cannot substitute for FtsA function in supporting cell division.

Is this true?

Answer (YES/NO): NO